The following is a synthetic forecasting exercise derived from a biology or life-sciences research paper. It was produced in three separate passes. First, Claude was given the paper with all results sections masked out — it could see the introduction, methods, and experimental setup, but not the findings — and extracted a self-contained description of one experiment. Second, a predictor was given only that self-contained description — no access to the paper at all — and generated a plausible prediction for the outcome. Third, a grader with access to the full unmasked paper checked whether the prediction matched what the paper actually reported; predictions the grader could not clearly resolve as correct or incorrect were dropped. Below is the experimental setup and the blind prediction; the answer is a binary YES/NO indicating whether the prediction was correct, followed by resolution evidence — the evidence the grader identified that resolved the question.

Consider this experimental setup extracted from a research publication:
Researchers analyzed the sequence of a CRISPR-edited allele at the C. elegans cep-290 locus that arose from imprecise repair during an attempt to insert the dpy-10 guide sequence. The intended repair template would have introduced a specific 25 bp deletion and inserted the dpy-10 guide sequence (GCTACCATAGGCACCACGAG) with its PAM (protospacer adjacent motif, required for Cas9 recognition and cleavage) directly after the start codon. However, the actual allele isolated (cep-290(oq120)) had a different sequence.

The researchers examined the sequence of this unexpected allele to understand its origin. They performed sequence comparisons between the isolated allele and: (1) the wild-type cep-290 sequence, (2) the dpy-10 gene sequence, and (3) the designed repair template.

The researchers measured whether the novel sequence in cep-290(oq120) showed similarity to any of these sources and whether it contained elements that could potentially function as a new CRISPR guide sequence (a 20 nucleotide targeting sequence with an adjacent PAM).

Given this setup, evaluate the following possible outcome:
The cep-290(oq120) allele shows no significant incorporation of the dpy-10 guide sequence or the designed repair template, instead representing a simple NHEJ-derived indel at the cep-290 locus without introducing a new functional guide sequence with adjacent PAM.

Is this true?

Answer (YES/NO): NO